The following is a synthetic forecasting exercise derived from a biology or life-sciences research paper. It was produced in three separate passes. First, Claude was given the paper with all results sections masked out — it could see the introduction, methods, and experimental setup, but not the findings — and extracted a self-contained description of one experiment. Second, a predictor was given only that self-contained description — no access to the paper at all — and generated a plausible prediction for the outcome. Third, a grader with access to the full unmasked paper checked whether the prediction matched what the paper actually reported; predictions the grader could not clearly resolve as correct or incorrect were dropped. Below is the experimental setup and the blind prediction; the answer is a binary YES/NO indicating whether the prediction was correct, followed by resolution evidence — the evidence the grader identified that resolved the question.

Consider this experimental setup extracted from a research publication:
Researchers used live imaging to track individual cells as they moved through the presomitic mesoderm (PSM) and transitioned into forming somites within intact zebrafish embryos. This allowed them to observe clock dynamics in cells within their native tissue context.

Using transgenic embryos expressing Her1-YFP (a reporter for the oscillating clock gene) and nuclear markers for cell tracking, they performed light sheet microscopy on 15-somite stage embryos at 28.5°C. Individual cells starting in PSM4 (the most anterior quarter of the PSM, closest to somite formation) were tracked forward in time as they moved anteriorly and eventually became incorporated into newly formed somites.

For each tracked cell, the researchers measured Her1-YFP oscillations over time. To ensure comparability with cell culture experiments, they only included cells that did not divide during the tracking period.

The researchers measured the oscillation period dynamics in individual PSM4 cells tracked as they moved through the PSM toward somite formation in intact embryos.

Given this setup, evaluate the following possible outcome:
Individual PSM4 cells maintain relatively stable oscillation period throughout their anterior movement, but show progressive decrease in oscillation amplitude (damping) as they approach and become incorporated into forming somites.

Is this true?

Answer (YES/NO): NO